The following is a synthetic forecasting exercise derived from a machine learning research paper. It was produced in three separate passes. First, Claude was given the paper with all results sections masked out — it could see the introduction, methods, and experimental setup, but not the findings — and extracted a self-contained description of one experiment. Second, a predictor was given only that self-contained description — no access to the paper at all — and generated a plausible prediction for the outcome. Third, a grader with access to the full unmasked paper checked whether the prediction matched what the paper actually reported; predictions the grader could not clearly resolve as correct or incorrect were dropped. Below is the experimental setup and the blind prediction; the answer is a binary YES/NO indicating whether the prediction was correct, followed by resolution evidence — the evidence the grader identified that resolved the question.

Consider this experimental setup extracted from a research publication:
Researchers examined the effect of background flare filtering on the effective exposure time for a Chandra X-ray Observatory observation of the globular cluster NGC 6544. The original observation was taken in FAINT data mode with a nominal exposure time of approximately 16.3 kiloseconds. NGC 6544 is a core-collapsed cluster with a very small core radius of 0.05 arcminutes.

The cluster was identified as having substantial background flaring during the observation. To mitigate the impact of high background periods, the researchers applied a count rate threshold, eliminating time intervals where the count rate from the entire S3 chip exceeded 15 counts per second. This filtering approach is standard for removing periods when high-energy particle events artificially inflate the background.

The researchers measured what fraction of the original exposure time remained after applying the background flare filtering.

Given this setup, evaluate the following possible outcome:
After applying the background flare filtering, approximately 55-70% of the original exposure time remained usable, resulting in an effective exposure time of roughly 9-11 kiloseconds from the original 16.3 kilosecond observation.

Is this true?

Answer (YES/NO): NO